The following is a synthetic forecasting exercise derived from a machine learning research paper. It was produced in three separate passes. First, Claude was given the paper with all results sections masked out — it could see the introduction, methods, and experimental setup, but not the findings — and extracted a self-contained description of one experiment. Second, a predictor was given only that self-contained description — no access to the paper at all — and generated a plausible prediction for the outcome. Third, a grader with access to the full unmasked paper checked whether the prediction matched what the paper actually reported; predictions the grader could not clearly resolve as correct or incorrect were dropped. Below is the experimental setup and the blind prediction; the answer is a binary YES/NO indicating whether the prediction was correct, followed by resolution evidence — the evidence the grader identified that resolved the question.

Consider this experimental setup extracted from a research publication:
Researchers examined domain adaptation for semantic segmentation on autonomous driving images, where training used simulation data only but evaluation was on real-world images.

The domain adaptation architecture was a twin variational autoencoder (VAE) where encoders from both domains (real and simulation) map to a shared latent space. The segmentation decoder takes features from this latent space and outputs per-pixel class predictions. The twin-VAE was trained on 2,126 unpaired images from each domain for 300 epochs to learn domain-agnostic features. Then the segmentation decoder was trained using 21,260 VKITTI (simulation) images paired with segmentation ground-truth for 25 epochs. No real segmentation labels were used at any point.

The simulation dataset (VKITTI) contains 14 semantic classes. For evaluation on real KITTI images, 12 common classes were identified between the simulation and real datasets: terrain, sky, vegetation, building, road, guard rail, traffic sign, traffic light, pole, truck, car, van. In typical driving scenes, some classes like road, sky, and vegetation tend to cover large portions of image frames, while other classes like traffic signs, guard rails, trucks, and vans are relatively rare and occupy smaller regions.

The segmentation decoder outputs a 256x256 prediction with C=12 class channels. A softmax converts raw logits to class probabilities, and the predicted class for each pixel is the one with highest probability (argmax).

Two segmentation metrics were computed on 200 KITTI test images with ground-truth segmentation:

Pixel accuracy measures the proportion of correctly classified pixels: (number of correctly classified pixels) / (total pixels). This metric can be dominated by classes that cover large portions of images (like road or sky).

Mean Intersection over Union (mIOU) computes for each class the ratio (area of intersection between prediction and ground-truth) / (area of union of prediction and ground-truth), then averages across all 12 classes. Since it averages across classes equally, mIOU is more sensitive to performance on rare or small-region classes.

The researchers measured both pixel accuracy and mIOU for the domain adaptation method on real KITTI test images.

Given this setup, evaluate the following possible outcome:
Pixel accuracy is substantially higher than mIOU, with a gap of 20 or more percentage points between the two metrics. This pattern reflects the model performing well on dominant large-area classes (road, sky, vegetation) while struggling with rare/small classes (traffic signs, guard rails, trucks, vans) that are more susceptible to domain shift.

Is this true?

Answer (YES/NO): YES